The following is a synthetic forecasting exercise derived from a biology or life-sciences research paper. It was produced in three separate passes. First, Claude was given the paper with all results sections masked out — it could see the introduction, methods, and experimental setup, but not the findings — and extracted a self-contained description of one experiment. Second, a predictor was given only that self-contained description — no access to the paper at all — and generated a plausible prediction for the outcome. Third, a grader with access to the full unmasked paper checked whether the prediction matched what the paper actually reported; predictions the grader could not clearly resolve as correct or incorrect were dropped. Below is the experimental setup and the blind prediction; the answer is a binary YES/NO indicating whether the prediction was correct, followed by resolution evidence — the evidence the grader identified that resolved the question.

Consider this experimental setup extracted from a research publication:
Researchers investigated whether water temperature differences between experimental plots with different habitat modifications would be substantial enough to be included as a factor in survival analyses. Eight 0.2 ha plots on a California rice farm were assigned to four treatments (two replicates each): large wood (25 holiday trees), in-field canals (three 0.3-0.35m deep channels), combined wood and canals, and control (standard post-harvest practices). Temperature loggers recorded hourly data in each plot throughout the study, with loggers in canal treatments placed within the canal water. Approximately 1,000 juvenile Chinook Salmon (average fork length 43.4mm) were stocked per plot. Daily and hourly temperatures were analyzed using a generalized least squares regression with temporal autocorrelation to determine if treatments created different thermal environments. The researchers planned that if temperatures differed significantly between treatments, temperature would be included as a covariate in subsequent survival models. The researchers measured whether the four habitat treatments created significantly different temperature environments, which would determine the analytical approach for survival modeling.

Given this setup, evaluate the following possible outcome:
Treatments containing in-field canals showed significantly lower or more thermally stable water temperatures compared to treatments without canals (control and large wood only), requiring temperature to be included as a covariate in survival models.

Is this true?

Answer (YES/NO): NO